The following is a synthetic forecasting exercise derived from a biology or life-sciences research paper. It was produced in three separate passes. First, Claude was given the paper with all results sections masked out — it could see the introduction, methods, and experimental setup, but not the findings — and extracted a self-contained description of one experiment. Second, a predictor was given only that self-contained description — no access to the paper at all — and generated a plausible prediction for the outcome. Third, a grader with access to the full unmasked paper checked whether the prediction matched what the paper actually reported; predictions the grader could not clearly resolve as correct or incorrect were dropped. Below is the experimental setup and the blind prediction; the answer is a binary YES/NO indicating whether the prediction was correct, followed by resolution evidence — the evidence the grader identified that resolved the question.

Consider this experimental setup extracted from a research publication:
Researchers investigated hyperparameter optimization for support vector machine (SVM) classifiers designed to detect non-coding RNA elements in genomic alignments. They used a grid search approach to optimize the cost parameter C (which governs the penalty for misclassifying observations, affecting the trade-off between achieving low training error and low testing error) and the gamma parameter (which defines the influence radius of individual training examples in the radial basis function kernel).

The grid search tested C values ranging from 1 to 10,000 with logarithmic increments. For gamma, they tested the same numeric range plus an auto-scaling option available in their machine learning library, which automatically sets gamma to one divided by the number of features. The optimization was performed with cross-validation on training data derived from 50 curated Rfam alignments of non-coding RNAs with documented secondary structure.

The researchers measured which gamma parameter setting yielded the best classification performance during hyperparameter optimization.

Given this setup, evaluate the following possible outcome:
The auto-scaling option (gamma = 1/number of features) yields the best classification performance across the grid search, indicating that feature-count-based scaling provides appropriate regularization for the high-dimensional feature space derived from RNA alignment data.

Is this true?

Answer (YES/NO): YES